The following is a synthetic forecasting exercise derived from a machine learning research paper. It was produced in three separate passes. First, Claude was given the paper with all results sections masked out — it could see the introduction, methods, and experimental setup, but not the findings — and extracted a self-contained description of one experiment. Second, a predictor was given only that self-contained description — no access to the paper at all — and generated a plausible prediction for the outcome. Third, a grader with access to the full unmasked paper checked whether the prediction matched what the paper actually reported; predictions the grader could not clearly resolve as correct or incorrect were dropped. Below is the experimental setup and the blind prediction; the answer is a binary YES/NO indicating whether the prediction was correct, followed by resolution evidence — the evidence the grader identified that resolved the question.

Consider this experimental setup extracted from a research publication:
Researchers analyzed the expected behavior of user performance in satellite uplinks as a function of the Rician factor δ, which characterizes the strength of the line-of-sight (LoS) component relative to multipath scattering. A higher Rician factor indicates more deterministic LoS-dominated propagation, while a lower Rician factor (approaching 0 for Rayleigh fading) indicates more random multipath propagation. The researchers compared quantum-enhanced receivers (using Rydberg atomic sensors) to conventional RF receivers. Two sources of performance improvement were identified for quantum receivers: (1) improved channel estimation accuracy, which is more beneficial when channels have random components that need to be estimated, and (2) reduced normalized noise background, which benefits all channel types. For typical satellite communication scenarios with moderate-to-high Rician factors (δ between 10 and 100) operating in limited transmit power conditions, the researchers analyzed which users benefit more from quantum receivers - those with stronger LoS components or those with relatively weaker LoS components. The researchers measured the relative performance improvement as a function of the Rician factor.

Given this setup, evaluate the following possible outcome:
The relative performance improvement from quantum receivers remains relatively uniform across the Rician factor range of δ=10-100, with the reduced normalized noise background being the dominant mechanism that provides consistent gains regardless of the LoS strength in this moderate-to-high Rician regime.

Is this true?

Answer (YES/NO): NO